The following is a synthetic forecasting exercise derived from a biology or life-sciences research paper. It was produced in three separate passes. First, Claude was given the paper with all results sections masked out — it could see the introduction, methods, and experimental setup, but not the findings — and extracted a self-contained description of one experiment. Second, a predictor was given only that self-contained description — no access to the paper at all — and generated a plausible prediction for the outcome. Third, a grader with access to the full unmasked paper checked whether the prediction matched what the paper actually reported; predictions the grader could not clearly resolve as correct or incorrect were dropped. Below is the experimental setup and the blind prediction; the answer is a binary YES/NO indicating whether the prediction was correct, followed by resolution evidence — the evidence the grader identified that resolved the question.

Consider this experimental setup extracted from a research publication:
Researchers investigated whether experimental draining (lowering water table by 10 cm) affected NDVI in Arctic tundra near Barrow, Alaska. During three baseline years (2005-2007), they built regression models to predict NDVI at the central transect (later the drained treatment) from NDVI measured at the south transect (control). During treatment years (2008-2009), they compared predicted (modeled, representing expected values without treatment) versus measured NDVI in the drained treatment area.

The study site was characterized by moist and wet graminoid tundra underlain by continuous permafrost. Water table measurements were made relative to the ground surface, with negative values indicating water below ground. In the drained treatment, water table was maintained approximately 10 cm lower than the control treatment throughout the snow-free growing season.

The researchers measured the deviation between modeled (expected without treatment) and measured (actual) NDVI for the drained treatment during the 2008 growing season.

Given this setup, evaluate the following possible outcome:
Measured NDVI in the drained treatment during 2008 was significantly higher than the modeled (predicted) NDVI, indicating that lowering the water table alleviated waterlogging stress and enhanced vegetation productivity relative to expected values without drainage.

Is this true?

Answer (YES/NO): NO